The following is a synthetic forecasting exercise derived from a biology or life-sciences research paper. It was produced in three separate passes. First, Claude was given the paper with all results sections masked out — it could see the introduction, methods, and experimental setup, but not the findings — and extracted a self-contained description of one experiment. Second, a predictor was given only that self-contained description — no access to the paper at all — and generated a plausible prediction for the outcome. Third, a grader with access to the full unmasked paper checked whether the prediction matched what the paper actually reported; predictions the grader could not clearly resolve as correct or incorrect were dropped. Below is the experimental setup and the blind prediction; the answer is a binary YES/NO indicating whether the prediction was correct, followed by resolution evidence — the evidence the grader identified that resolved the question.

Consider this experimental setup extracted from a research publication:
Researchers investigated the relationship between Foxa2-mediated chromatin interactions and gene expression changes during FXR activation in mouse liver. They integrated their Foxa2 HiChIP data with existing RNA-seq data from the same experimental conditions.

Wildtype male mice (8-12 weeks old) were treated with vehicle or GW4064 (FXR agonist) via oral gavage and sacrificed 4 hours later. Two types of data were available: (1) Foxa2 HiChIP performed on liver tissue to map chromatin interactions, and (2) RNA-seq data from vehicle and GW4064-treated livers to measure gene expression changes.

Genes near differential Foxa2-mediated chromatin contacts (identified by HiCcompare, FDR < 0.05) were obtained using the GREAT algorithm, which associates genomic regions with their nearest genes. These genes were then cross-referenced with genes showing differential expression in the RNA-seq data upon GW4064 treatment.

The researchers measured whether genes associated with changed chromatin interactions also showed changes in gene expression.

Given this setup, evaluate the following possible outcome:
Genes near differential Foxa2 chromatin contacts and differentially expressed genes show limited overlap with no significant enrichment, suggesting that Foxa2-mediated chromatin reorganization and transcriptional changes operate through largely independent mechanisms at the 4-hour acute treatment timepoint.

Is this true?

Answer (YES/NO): NO